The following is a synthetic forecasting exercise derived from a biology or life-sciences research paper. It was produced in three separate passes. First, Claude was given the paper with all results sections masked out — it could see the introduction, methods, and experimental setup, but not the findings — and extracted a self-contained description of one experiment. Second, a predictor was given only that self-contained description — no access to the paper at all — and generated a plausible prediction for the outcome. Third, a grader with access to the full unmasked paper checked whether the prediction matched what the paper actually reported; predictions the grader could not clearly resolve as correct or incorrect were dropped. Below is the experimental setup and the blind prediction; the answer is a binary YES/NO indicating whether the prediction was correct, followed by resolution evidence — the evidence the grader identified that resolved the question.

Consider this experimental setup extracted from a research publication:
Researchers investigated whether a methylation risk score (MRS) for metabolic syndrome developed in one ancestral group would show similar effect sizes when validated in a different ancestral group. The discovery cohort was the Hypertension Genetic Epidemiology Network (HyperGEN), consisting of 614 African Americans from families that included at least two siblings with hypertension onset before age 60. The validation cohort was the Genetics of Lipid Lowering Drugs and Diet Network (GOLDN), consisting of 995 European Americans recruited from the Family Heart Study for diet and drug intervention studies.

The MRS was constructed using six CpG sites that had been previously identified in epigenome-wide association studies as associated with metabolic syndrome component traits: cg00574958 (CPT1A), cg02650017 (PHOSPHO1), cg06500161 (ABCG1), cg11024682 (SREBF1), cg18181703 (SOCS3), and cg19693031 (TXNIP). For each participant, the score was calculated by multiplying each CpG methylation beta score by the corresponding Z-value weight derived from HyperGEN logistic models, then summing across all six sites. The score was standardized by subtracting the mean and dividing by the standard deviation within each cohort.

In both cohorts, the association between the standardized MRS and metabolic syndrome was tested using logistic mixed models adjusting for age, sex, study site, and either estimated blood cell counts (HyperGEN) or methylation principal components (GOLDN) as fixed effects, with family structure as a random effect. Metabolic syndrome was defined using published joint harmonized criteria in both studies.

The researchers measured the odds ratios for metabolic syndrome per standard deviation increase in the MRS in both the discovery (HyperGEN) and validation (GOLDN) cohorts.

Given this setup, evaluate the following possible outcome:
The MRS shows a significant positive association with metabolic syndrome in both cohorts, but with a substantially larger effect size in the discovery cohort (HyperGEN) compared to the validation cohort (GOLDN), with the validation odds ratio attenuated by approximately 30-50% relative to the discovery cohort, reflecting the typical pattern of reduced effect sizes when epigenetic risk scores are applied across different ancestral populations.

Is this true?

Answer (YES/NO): NO